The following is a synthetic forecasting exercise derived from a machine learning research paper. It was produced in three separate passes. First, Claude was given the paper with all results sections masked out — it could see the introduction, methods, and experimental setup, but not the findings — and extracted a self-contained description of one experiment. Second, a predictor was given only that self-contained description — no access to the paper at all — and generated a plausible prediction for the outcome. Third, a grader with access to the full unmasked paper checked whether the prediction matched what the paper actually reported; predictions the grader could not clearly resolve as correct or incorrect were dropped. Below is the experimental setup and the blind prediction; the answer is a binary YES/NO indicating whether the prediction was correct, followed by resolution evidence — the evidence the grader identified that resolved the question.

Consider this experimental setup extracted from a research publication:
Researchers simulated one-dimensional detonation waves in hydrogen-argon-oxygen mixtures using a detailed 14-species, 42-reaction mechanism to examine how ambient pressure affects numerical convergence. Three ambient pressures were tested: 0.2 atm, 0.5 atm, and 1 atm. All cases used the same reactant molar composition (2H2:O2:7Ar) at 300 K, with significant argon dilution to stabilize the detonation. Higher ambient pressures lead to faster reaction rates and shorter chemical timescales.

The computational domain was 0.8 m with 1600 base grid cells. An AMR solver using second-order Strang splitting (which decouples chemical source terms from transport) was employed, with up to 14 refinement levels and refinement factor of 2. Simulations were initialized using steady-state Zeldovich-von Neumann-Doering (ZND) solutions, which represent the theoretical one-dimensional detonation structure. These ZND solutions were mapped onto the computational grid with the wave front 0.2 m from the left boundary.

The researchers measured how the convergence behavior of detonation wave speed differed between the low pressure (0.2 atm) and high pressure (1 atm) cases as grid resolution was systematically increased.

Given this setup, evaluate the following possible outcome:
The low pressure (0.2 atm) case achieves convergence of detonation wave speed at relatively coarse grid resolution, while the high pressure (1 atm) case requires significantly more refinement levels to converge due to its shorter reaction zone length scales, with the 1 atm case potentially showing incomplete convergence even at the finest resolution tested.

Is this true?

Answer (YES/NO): NO